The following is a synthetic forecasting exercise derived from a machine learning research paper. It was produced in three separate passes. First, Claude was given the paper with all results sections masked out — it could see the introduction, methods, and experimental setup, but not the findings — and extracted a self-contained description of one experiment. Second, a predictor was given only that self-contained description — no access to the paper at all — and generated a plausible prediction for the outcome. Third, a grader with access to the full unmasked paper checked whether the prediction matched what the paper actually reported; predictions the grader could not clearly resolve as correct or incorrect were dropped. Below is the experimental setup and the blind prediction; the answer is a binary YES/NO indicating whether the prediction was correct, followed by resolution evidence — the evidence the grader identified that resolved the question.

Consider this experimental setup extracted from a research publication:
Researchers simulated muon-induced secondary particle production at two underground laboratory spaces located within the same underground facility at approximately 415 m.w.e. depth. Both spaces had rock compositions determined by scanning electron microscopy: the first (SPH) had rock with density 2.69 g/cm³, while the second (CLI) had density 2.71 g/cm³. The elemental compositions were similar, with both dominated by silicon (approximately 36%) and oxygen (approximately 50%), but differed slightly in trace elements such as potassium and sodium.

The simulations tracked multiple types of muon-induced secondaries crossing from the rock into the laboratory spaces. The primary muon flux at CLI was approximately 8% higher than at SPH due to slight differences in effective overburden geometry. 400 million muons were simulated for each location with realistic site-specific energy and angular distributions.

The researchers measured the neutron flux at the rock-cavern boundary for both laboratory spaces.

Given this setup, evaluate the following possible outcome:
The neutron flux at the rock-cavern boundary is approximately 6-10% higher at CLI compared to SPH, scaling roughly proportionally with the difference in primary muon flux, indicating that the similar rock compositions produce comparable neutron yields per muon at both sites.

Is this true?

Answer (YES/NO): NO